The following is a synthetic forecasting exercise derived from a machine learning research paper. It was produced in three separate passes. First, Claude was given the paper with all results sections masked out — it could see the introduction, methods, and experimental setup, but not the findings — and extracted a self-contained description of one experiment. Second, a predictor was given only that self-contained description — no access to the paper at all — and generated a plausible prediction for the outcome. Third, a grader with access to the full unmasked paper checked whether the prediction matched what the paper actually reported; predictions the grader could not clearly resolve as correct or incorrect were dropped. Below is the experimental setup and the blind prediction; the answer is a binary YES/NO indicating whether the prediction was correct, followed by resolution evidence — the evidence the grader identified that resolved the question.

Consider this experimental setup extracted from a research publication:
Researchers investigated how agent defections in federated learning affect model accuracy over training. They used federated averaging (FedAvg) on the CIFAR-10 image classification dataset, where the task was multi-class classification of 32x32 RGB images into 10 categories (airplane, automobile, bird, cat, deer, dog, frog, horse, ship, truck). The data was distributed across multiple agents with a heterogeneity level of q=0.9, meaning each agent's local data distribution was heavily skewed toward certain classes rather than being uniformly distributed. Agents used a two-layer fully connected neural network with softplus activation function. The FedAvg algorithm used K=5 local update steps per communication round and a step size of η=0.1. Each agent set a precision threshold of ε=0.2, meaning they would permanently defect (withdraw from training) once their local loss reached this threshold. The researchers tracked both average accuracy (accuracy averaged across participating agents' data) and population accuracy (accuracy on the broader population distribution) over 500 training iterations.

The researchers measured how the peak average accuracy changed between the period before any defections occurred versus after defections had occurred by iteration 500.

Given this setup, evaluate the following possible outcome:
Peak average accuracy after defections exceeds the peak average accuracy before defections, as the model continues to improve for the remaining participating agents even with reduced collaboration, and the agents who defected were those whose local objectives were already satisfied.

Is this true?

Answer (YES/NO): NO